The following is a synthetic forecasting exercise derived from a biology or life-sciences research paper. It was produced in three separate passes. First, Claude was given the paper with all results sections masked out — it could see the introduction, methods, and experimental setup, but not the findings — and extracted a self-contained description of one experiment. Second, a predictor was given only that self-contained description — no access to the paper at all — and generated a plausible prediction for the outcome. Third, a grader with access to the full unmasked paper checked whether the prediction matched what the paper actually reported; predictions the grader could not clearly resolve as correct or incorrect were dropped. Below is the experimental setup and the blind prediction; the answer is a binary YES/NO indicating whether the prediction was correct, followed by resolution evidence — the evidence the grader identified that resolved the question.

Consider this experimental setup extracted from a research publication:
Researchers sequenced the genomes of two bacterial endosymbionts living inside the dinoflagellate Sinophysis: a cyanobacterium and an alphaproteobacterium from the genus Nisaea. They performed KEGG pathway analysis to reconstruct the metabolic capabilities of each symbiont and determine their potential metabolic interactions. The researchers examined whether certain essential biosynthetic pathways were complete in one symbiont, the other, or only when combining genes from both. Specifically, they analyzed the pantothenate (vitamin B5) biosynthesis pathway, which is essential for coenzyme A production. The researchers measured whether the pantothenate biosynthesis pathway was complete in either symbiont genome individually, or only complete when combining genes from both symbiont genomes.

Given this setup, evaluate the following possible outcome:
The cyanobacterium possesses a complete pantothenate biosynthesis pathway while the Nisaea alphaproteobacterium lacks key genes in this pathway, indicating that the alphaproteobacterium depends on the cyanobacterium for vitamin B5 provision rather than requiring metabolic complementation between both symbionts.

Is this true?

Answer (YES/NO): NO